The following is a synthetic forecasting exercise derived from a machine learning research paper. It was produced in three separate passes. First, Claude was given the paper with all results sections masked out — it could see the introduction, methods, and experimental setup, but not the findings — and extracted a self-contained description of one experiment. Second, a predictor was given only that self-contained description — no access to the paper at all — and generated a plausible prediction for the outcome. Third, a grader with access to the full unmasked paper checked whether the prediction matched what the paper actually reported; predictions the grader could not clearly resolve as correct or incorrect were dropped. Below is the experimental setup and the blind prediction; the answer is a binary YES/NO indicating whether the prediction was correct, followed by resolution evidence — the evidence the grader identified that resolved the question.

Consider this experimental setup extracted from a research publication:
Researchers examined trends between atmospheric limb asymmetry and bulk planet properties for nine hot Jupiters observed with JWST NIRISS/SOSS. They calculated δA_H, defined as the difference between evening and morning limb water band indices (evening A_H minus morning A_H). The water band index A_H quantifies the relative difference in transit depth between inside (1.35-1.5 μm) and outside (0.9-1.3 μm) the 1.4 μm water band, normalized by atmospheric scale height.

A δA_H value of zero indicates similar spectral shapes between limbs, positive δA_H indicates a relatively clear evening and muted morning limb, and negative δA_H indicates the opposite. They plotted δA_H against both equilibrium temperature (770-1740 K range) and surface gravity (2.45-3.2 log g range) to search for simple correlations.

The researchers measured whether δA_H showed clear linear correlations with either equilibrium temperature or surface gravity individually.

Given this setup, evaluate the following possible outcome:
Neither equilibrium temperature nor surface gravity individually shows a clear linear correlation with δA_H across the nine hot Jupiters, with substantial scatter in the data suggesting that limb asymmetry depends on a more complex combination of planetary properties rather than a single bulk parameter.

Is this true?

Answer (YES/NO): YES